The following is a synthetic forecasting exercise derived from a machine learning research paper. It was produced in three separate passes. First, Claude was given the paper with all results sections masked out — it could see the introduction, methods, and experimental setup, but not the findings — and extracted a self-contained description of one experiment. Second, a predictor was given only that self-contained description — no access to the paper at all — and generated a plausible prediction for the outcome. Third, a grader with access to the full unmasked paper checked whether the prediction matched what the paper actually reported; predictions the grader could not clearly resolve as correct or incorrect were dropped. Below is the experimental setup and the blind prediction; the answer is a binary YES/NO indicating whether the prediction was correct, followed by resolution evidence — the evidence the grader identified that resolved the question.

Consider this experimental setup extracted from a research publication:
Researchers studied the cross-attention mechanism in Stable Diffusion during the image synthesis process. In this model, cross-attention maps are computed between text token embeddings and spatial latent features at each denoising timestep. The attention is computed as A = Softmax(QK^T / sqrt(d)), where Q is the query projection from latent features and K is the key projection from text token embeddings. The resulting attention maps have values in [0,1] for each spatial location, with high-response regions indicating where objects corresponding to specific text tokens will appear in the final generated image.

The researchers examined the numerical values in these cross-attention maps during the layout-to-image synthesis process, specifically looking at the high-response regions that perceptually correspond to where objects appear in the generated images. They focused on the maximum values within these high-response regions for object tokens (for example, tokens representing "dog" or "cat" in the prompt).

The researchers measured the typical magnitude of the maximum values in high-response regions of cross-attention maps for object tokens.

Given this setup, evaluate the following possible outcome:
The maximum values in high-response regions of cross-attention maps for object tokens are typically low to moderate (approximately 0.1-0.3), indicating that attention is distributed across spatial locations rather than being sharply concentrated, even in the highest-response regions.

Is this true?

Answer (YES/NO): NO